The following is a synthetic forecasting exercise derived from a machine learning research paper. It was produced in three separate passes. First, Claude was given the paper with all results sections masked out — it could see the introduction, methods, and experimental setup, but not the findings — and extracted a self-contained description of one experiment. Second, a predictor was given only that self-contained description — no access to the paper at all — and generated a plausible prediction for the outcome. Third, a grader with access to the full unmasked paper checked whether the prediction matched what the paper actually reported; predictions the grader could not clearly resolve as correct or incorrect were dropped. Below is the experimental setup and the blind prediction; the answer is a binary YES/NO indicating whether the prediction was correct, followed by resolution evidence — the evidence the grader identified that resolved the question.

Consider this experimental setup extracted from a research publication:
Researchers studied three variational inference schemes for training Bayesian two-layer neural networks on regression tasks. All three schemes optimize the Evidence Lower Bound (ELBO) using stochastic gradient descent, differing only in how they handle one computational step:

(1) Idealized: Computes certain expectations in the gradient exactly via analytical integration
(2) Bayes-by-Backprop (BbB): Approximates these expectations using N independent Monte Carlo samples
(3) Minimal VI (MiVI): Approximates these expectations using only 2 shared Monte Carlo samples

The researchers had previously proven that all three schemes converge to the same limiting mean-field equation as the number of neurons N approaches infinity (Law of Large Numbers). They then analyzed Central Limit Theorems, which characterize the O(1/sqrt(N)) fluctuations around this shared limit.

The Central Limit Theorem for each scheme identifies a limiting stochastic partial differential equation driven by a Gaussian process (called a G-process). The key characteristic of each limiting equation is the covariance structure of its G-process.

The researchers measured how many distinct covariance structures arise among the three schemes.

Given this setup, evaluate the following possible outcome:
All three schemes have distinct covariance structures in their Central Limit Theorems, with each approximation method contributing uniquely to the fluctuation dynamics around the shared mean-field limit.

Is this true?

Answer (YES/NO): NO